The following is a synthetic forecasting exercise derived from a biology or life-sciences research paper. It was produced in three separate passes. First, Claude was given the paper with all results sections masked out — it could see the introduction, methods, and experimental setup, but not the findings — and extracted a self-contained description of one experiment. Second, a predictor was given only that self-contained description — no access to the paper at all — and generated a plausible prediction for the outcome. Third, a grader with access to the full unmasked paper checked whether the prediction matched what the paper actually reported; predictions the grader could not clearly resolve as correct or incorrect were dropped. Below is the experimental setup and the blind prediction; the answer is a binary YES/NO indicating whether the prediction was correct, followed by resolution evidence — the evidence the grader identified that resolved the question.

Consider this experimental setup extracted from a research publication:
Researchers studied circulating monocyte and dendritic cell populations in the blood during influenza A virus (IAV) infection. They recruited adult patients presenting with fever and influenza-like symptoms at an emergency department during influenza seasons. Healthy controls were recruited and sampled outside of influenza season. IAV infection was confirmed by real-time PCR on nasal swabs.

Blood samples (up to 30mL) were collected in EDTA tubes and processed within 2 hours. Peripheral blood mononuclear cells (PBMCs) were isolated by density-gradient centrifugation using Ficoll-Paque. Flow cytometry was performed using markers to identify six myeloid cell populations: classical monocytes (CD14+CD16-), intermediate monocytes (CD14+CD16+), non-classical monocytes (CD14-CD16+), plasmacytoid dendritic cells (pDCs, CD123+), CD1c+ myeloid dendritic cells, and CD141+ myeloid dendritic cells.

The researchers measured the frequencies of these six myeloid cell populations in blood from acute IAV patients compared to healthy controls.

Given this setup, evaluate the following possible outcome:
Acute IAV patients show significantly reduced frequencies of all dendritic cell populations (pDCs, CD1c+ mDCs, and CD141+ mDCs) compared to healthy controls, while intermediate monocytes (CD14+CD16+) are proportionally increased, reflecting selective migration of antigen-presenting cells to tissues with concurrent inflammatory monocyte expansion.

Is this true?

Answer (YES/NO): YES